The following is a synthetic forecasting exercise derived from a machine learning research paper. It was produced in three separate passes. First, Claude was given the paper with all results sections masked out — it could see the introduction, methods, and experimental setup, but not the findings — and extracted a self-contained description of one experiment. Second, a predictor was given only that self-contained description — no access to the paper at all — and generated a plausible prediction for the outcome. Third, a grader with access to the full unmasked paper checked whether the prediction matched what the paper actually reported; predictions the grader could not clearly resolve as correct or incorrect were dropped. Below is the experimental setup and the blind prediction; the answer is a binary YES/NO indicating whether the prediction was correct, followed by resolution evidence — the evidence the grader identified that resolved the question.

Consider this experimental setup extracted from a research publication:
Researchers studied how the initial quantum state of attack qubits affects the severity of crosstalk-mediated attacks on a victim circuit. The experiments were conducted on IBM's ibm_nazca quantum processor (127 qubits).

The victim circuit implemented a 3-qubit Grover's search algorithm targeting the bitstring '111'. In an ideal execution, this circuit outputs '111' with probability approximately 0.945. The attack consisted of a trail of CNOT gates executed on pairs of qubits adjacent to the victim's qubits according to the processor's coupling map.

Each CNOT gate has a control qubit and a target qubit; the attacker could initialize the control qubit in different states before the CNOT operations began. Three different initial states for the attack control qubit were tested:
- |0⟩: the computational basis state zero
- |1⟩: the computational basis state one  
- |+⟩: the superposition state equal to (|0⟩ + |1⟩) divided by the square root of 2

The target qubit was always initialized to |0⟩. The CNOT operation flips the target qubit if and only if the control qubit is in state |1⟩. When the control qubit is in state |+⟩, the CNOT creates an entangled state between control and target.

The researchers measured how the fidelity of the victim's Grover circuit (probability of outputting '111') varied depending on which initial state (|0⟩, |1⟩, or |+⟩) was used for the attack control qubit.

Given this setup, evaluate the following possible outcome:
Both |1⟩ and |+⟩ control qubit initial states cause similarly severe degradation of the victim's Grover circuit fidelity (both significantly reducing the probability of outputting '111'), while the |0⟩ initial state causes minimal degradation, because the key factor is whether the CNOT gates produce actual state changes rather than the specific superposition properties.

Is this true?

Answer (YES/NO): NO